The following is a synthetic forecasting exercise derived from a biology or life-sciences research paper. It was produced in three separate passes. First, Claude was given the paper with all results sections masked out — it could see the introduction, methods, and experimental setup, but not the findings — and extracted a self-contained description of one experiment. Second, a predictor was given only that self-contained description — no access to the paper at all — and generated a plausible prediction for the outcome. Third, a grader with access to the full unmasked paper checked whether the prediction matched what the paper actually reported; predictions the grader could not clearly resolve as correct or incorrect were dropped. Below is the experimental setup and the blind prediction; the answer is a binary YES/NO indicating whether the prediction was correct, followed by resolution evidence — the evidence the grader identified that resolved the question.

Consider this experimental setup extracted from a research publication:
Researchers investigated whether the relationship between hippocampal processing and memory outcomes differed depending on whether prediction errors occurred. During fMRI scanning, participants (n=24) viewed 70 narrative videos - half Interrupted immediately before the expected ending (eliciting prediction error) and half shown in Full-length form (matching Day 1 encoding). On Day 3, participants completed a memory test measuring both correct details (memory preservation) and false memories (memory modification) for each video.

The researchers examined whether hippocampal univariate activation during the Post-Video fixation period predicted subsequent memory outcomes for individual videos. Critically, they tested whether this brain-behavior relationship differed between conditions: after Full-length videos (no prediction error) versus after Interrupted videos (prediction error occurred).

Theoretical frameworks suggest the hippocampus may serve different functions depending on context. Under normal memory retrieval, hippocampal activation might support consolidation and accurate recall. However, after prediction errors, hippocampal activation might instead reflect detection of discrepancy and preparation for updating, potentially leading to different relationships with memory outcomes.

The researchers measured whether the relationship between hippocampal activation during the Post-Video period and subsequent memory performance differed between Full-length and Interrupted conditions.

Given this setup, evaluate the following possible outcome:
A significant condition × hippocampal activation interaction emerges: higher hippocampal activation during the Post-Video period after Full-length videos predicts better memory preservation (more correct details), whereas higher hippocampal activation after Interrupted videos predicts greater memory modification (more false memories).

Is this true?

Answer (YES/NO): NO